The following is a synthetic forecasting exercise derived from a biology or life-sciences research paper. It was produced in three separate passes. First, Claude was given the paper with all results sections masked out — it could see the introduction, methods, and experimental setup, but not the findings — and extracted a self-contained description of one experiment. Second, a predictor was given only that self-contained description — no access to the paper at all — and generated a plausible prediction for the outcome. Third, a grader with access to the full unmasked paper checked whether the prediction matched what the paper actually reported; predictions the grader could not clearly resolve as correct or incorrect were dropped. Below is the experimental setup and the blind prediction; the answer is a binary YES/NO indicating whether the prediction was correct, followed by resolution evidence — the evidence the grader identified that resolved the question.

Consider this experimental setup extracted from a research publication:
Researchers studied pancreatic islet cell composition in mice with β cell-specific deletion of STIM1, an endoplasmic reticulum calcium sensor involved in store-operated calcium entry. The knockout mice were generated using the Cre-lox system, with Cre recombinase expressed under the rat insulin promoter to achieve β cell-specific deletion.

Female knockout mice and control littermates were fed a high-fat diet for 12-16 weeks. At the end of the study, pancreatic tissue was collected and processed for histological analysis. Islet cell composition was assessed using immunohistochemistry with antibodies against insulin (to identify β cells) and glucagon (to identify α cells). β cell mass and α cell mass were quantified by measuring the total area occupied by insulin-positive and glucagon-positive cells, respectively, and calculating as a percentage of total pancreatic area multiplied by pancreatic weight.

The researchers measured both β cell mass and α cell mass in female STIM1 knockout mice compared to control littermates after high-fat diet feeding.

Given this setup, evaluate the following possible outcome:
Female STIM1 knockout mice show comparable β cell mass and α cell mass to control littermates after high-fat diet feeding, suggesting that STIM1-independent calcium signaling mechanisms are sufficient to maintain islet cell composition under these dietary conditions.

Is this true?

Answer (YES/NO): NO